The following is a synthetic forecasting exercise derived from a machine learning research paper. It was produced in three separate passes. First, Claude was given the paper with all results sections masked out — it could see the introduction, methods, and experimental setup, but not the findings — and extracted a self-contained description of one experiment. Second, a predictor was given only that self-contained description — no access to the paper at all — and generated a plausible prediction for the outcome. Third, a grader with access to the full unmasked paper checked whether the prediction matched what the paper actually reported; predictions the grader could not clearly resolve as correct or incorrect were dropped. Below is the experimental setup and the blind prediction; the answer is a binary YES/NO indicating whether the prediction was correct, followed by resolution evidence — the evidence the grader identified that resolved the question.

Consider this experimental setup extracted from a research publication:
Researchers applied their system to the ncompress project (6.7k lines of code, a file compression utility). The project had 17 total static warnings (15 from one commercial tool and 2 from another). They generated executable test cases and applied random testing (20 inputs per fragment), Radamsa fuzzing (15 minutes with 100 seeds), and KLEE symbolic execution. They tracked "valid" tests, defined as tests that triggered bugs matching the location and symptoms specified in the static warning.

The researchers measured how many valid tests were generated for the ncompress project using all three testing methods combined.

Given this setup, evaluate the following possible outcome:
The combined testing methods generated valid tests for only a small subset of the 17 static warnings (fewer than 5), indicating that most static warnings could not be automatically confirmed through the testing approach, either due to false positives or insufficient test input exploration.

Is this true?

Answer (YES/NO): NO